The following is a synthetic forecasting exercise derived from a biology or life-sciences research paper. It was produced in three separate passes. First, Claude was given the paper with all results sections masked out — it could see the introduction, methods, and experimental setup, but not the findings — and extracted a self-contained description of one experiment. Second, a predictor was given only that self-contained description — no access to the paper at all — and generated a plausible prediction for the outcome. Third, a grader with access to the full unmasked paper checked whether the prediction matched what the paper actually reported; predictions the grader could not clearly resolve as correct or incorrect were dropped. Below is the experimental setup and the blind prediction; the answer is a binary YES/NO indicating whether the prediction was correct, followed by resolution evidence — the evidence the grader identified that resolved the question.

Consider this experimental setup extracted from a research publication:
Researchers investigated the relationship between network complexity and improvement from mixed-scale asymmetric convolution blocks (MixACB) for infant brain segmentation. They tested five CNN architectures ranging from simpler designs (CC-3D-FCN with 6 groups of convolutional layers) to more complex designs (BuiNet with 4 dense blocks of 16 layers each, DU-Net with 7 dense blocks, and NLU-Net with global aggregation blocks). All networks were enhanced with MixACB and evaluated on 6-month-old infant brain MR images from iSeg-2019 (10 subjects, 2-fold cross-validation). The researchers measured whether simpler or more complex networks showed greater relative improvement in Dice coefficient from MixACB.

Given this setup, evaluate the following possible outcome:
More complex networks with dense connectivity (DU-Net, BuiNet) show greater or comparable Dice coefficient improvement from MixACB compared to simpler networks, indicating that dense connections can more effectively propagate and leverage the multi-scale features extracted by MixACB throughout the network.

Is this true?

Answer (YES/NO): NO